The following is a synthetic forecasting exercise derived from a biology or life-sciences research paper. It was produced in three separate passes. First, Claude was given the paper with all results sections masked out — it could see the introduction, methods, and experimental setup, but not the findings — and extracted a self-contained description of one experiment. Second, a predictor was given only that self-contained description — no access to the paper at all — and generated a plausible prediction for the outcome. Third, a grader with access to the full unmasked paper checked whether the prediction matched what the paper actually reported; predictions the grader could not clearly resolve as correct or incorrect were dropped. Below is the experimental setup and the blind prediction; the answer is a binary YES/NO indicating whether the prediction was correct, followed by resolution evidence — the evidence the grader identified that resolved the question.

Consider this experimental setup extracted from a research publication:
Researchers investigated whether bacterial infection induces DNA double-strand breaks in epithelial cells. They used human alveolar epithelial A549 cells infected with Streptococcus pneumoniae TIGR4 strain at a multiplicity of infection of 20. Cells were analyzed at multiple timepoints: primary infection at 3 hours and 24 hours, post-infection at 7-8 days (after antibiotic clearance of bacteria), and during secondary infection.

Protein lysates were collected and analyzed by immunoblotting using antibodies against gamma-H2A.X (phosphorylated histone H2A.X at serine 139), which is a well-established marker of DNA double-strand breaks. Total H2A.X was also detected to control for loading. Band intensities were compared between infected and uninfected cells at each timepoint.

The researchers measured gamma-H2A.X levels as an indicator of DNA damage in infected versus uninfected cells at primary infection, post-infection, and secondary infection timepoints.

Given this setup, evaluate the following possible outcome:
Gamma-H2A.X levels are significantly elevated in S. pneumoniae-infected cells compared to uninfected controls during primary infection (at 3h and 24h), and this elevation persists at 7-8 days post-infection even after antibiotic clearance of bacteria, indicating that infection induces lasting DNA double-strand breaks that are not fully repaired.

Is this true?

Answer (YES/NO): NO